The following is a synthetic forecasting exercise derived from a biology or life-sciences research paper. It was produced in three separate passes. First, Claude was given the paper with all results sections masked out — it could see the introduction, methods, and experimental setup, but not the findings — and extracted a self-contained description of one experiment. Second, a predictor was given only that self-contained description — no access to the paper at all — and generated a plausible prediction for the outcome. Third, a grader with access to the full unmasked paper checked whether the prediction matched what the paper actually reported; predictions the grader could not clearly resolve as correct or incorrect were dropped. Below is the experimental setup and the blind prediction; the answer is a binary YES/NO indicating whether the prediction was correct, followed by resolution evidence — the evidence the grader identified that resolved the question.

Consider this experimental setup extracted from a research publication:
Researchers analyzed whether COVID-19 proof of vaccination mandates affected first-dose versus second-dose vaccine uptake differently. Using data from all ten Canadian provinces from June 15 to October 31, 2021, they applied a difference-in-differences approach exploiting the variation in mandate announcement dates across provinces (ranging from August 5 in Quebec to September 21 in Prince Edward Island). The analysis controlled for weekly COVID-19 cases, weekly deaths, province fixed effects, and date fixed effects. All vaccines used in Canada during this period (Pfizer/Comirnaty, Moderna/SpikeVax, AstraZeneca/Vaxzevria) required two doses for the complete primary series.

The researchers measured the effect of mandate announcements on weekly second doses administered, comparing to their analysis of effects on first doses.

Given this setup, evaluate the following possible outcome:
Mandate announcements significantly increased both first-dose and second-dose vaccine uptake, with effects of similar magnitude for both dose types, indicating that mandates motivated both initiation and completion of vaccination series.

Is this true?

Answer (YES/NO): NO